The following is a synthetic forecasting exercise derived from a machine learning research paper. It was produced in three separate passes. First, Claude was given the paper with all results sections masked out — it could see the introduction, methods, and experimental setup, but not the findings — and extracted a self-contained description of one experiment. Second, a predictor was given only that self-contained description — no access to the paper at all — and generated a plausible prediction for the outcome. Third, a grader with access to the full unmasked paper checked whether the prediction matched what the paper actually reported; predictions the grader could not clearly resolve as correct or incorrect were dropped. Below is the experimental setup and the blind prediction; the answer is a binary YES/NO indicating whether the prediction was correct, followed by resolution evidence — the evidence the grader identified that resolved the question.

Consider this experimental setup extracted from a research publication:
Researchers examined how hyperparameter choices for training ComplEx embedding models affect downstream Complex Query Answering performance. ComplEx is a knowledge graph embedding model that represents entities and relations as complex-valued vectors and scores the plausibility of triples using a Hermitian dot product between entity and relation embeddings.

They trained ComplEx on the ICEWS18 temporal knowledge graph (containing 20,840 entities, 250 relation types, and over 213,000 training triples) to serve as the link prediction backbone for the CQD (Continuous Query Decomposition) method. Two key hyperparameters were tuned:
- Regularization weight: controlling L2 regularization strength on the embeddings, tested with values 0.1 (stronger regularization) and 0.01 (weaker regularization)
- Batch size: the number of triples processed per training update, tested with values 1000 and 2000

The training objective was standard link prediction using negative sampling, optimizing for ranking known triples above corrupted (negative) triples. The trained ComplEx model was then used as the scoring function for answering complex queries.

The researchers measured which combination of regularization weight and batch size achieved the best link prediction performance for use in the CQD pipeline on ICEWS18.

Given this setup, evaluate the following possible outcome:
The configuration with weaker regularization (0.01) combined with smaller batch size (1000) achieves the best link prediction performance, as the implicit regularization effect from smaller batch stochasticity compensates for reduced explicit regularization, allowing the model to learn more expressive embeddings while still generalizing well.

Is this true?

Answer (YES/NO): NO